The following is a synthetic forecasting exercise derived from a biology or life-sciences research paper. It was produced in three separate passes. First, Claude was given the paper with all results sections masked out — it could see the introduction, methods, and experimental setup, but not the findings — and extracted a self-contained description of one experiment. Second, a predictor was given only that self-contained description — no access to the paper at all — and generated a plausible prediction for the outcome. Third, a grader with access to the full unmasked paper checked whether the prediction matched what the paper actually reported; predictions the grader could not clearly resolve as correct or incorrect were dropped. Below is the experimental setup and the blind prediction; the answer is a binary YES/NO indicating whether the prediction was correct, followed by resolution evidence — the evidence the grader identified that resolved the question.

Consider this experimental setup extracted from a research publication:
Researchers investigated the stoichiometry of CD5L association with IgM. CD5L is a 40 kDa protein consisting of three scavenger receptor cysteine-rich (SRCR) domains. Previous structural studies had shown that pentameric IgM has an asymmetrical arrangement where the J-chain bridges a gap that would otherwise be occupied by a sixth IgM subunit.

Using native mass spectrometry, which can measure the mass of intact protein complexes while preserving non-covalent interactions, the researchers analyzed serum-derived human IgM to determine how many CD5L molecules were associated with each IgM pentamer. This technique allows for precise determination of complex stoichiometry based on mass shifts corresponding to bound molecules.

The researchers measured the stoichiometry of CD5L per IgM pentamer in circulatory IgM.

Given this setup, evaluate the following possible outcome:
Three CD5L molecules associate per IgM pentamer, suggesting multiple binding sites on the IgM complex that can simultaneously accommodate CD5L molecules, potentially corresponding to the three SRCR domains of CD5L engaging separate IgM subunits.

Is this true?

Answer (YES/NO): NO